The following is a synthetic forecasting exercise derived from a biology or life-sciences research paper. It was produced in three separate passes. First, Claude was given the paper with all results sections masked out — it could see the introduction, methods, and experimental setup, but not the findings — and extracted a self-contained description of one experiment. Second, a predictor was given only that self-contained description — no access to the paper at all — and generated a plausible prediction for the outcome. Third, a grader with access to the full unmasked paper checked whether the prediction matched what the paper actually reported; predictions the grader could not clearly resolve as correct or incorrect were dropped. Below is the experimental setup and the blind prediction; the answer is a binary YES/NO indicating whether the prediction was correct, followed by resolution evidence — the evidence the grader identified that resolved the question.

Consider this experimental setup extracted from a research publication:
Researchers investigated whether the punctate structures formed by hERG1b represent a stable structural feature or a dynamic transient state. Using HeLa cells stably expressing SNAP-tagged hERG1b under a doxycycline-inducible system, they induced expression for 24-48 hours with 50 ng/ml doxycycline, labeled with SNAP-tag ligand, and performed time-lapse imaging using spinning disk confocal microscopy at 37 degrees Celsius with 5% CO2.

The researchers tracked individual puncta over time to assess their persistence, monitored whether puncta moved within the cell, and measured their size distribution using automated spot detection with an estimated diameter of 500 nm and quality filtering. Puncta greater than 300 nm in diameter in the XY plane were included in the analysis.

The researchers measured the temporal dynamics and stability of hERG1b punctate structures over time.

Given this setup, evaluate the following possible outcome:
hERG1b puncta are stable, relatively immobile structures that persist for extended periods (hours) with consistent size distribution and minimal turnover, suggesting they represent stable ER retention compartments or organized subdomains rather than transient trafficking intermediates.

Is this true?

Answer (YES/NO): YES